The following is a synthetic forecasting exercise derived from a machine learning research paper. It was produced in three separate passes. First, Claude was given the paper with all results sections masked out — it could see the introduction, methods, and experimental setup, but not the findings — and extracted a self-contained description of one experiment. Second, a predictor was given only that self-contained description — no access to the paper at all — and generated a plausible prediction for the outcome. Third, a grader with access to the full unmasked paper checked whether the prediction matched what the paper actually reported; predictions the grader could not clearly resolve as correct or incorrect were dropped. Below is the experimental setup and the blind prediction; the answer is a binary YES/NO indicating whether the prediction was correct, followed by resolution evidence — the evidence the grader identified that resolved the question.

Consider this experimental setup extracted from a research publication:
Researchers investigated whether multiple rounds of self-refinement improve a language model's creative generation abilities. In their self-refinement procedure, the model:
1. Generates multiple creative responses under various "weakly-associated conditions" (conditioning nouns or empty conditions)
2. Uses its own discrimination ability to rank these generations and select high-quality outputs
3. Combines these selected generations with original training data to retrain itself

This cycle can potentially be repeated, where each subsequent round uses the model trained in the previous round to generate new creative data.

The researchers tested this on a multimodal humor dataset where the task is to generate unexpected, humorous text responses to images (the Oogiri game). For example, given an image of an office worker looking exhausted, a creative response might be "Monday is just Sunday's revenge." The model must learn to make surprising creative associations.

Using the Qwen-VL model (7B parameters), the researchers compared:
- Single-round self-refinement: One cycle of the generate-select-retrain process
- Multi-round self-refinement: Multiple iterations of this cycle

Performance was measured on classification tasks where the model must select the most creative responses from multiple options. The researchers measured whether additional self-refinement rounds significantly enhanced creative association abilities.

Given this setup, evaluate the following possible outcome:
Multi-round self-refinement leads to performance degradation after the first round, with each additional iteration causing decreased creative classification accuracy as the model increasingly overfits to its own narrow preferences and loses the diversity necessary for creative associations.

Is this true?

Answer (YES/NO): NO